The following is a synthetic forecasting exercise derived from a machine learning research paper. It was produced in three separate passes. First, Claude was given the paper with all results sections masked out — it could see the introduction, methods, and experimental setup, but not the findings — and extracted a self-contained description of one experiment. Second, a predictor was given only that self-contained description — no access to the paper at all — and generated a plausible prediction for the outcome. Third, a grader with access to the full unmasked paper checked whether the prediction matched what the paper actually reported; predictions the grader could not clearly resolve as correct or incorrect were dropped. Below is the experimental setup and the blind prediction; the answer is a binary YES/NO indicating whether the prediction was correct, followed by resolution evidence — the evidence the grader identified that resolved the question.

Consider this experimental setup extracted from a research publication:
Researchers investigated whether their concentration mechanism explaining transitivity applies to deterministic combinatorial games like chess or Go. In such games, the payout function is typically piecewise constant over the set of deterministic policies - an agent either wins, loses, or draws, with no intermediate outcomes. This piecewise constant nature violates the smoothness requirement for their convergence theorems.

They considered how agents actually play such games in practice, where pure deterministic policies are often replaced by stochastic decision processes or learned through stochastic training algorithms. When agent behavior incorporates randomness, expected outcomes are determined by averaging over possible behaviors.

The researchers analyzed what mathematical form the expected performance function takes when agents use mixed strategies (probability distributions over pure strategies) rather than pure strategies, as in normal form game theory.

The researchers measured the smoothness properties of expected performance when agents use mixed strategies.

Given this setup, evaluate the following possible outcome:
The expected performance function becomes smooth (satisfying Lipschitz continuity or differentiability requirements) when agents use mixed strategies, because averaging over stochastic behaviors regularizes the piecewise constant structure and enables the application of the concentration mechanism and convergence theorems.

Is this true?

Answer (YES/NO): YES